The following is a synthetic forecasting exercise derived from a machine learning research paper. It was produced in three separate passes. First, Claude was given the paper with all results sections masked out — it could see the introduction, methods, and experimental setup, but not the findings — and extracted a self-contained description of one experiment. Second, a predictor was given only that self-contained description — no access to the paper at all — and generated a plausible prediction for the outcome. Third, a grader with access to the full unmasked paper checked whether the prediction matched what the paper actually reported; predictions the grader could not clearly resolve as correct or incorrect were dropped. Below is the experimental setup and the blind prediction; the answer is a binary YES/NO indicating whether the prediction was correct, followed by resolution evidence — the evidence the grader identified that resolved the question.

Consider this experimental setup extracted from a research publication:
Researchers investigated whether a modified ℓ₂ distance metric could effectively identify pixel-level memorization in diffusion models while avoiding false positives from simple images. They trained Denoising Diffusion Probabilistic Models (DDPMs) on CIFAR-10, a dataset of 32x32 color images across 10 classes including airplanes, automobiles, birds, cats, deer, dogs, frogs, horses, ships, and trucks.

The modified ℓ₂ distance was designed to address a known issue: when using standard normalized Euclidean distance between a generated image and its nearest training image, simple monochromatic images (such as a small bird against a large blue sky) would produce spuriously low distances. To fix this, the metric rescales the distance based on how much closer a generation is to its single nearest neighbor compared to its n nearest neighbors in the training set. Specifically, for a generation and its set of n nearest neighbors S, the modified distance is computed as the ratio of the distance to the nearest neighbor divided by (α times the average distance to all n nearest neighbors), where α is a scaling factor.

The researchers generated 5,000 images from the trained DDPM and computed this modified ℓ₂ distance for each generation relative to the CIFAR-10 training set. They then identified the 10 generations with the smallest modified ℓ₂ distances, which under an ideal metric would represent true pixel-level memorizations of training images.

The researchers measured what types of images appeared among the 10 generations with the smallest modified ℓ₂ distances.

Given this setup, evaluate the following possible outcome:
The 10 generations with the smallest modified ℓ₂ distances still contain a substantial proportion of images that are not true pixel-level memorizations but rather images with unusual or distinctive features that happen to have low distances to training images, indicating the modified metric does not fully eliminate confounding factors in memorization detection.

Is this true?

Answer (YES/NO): YES